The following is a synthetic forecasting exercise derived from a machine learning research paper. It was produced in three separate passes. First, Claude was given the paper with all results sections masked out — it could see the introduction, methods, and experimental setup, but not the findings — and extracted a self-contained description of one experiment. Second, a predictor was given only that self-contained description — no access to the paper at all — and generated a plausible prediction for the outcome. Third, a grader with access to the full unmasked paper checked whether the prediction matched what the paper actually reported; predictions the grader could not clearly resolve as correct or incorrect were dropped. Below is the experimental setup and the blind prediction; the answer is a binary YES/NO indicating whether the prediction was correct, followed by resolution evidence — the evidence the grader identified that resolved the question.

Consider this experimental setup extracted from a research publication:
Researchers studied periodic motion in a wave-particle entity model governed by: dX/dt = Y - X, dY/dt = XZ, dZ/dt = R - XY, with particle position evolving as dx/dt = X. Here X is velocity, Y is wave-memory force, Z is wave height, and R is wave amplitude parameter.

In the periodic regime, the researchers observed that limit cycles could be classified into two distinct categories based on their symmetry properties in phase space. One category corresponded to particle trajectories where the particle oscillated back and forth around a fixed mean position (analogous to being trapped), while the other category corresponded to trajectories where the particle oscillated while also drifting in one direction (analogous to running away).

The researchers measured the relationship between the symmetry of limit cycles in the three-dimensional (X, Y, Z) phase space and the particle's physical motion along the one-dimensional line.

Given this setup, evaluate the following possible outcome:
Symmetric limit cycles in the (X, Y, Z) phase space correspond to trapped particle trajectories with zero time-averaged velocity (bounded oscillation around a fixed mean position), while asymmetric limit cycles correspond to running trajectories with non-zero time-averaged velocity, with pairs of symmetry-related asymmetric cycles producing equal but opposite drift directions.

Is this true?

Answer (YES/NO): YES